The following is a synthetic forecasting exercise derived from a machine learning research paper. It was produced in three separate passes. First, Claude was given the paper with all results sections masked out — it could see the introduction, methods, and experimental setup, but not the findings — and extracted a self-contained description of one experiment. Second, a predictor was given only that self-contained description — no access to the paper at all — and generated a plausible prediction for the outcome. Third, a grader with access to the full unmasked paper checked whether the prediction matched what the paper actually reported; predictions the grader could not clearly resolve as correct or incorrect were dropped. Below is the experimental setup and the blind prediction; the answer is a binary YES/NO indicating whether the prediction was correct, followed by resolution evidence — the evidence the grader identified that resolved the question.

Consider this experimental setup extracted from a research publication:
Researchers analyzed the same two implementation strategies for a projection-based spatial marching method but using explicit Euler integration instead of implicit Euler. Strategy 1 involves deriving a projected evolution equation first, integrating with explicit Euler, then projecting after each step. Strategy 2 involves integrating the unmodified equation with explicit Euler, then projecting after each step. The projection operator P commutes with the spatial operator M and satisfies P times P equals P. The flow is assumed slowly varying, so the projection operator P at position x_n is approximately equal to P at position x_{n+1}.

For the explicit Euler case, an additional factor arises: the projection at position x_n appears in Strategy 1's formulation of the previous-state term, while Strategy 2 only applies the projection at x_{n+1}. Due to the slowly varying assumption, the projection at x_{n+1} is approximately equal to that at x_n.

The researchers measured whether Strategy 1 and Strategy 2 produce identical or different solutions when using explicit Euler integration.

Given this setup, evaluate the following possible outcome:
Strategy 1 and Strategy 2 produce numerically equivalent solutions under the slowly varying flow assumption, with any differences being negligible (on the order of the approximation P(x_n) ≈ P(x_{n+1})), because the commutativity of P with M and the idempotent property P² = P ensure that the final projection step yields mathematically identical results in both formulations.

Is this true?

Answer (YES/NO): YES